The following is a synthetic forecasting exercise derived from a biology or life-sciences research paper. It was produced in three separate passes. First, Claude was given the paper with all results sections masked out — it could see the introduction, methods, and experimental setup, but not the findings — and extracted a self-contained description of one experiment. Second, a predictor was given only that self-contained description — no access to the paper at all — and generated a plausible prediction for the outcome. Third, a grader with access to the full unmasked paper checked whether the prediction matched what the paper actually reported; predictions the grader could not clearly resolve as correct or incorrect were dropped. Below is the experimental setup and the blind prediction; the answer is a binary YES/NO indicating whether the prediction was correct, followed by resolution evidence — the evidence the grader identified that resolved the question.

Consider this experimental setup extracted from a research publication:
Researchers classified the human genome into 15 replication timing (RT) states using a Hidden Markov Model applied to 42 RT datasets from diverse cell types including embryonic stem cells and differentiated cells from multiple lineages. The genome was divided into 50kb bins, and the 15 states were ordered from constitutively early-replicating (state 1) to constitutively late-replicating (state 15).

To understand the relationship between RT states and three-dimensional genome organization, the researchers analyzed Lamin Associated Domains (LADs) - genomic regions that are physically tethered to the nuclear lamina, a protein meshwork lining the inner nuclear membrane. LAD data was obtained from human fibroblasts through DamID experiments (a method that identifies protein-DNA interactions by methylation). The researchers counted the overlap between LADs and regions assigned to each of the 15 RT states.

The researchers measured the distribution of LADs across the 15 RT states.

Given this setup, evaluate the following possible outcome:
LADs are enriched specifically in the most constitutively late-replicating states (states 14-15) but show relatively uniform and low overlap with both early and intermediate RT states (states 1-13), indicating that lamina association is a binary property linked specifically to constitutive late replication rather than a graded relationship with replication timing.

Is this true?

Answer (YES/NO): NO